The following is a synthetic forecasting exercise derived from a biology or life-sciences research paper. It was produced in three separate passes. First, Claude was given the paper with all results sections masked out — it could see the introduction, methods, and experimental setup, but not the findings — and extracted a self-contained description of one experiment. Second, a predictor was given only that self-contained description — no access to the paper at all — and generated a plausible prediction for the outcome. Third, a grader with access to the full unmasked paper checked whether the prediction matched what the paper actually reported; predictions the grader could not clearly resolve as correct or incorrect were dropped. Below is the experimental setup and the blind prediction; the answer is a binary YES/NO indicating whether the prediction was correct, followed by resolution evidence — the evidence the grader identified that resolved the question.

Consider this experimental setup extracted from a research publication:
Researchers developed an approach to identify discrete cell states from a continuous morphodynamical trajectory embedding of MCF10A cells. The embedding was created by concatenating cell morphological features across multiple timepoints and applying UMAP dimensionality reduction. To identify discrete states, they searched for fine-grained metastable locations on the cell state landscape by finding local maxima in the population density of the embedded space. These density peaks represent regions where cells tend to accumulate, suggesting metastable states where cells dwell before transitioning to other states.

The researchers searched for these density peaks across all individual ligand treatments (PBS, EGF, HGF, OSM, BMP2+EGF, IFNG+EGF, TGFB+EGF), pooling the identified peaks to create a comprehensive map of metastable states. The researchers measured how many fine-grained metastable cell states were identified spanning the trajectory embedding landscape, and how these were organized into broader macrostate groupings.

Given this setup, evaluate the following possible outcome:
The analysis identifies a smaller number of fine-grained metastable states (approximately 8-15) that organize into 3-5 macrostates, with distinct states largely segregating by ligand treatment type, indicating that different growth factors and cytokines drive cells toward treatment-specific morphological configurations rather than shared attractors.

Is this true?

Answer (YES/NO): NO